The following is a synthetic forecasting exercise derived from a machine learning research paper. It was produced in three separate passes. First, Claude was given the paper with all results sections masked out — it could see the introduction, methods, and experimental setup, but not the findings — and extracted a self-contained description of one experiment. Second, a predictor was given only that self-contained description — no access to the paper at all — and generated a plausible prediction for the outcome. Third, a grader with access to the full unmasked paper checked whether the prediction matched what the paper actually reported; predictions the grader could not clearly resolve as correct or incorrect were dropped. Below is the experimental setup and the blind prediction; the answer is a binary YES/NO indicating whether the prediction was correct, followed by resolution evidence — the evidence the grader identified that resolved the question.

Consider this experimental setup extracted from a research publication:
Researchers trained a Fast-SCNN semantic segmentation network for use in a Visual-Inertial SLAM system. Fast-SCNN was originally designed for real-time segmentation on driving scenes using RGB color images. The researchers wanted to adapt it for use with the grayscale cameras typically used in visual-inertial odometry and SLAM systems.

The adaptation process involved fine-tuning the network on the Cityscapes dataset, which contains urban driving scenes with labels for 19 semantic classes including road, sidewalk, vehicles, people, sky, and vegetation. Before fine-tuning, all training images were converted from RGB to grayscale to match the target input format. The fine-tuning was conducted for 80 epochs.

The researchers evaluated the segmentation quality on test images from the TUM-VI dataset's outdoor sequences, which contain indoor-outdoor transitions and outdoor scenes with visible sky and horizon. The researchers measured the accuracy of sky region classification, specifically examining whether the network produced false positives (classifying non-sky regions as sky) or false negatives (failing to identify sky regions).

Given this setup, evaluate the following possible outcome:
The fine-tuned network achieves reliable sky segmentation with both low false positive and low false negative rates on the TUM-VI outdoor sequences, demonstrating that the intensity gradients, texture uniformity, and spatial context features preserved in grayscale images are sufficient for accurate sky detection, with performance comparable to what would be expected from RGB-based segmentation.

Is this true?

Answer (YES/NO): NO